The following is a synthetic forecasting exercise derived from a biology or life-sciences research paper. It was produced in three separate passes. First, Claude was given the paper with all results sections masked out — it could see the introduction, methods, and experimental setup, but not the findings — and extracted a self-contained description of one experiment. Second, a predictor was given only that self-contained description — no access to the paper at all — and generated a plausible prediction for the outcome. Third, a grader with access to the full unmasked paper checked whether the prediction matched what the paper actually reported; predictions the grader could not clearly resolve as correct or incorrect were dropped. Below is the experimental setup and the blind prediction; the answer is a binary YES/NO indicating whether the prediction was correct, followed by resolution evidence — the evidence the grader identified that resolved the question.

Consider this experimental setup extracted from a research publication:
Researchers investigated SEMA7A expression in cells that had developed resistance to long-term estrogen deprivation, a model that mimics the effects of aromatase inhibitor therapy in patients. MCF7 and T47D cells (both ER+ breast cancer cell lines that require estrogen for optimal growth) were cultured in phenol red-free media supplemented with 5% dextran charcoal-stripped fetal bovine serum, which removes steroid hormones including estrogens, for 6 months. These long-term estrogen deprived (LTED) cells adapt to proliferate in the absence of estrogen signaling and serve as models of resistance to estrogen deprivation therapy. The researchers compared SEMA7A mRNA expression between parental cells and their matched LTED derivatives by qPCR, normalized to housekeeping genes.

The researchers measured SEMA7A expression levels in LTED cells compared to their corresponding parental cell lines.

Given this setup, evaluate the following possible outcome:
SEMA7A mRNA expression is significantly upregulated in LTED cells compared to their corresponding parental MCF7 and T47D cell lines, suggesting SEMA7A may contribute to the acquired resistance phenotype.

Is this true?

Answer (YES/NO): YES